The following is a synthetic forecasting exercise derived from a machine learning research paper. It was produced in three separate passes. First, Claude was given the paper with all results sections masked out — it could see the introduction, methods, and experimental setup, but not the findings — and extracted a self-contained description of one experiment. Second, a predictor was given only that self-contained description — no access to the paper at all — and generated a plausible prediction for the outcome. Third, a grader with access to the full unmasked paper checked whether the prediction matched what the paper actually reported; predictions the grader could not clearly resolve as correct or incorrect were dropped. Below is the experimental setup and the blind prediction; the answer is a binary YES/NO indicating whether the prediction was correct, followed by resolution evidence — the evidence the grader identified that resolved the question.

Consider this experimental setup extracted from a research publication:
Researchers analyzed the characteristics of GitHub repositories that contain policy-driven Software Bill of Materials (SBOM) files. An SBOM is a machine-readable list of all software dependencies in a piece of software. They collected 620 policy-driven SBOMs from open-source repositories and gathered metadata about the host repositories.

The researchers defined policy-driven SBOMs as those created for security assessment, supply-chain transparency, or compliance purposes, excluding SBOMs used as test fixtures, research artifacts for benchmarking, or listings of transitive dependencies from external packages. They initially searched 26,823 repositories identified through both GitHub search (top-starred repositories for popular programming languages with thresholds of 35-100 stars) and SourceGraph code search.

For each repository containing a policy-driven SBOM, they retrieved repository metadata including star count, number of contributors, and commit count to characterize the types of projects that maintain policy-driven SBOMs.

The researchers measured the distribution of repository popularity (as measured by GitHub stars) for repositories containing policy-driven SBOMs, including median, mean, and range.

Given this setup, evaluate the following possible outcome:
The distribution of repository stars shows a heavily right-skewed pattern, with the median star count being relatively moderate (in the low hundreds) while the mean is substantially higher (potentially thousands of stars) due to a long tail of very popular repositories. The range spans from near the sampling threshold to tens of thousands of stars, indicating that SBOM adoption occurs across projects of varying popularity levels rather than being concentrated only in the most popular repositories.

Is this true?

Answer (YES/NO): YES